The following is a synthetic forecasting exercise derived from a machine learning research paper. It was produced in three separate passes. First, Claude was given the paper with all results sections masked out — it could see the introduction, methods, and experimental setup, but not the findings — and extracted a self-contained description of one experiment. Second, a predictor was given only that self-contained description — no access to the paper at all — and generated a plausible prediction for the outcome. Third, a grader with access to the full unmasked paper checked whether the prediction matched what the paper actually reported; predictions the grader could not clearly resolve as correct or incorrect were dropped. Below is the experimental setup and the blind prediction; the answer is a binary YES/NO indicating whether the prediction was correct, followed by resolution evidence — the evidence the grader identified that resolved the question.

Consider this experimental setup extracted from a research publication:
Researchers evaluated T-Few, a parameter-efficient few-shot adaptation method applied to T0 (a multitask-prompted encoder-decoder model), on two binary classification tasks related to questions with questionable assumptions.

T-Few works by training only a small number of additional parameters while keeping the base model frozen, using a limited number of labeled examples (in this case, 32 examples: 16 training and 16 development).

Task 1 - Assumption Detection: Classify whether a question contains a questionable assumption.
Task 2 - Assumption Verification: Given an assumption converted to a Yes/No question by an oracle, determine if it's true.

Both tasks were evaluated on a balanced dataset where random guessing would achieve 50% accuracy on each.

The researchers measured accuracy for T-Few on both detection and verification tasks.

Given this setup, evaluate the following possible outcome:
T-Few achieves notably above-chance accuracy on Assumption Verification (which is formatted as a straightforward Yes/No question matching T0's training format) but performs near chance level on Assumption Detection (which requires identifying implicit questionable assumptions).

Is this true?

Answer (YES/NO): NO